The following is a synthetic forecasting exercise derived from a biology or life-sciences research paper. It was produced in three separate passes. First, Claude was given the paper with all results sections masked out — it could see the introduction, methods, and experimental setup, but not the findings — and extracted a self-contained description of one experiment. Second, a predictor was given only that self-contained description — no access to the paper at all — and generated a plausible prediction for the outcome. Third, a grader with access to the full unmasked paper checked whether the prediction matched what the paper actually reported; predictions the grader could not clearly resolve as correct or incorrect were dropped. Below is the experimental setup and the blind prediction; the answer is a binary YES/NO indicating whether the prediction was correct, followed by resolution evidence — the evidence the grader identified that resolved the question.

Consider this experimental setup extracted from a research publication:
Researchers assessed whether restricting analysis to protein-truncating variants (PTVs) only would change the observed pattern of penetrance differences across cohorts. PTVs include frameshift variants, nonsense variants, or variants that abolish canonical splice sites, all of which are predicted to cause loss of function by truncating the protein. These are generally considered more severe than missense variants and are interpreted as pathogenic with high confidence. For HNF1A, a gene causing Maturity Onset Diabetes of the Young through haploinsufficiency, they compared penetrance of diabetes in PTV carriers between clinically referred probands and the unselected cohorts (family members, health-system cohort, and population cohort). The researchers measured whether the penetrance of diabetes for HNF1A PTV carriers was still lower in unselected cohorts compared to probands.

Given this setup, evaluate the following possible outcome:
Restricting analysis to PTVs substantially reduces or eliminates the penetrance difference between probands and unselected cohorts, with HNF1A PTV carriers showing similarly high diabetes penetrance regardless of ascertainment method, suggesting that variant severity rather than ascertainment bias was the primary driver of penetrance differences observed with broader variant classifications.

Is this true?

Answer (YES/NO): NO